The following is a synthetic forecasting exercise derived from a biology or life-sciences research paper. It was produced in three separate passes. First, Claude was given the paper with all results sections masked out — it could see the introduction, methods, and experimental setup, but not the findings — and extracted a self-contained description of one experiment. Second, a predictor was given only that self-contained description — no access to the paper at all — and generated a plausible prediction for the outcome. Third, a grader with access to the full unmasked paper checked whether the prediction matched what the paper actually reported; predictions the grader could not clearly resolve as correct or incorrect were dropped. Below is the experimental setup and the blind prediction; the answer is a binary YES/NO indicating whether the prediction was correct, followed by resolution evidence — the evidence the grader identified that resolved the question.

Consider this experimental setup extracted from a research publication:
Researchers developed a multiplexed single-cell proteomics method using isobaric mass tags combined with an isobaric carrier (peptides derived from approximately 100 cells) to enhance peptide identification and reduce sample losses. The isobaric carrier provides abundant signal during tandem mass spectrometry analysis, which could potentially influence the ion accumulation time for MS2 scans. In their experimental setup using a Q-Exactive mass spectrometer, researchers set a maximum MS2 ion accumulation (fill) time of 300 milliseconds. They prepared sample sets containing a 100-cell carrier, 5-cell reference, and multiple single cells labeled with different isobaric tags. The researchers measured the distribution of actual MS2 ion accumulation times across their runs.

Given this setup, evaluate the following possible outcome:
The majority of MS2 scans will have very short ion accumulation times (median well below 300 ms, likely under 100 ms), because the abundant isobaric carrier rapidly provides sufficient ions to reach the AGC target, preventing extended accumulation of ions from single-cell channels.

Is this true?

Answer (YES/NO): NO